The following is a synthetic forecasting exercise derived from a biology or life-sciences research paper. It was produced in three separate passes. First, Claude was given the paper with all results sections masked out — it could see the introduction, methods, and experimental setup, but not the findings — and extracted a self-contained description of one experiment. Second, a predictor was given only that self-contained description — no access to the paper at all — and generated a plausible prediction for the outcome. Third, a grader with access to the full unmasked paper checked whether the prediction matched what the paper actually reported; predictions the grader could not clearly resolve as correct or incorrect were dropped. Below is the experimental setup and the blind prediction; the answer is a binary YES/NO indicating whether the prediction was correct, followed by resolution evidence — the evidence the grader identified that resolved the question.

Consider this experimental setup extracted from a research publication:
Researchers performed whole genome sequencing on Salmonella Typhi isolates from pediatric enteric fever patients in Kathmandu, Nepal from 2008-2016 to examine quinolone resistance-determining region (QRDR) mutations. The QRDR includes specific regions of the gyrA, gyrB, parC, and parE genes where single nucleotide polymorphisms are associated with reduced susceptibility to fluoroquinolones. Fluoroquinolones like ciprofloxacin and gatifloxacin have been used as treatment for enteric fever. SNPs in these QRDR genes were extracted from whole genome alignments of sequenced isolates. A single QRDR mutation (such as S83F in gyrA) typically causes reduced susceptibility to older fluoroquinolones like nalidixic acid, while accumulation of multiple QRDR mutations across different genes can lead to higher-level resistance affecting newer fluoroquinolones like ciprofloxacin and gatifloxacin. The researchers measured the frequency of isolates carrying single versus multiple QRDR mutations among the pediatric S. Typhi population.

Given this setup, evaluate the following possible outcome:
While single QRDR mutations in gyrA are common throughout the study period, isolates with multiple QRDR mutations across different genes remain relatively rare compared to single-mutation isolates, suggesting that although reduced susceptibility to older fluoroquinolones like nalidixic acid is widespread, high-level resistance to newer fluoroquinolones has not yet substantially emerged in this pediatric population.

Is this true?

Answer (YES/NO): YES